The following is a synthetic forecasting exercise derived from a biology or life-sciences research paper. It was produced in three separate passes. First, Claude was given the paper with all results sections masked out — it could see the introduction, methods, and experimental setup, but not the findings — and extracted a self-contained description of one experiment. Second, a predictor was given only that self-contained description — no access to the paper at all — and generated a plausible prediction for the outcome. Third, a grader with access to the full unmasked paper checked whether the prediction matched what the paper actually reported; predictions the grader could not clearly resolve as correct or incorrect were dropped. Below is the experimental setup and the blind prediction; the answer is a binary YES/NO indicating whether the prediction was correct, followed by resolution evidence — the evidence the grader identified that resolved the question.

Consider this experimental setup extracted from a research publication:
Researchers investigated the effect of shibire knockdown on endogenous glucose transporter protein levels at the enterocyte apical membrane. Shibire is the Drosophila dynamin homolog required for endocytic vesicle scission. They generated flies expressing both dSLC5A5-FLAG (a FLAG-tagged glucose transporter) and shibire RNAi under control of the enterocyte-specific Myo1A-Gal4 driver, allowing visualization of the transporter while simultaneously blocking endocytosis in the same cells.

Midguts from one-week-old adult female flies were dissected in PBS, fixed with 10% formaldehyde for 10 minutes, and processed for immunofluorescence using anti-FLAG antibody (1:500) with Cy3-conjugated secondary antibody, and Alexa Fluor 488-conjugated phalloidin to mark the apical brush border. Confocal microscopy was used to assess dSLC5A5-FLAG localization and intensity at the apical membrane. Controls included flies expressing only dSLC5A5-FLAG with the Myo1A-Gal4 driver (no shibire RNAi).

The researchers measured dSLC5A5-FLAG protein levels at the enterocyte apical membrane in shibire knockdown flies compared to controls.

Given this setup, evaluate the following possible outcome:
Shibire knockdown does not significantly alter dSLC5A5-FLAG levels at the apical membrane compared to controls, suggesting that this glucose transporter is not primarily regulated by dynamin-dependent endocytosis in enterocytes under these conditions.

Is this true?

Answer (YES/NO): NO